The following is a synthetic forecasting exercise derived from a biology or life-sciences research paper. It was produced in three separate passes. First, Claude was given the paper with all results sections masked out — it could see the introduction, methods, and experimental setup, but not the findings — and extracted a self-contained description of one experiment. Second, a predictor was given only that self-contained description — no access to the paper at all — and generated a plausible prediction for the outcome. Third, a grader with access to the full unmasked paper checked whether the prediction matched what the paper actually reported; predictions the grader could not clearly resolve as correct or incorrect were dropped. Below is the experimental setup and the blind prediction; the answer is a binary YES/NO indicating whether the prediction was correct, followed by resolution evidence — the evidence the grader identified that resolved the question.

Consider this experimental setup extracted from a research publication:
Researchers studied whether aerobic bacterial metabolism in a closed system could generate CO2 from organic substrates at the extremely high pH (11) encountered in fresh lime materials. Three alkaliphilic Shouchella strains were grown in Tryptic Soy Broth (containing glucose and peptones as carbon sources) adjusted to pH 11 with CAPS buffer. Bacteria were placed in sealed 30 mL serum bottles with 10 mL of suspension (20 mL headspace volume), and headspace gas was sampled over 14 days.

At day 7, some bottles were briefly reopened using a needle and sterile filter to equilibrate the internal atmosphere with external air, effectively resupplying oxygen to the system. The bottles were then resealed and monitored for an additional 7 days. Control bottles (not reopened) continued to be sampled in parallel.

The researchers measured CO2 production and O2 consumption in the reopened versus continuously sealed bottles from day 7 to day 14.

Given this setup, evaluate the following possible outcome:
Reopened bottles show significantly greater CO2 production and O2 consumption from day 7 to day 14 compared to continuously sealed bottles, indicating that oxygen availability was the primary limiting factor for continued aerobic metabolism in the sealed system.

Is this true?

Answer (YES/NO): NO